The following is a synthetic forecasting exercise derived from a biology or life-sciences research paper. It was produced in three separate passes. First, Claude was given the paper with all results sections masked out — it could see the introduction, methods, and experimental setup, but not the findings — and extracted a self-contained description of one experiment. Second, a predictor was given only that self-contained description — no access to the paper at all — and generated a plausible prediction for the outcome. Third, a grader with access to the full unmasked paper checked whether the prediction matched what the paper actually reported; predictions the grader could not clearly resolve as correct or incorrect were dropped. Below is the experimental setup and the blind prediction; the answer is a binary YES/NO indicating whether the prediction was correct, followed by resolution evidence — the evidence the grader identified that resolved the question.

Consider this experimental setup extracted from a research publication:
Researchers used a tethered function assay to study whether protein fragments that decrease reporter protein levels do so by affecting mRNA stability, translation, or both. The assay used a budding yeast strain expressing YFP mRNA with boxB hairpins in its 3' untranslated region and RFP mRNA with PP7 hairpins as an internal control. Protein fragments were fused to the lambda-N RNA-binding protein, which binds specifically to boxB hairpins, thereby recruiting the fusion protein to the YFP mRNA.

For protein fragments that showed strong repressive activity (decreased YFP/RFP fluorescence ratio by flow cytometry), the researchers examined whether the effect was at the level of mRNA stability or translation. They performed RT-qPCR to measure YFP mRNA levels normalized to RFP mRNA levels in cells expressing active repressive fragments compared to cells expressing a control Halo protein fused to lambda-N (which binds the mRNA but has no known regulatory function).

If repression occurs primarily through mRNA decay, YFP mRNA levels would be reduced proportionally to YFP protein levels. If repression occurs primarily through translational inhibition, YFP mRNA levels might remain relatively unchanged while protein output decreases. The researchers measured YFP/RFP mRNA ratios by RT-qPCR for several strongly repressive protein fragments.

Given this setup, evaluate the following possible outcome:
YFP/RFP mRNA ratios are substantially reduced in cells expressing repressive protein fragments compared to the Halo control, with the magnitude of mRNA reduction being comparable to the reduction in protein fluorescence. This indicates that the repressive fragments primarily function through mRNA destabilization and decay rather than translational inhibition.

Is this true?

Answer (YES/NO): YES